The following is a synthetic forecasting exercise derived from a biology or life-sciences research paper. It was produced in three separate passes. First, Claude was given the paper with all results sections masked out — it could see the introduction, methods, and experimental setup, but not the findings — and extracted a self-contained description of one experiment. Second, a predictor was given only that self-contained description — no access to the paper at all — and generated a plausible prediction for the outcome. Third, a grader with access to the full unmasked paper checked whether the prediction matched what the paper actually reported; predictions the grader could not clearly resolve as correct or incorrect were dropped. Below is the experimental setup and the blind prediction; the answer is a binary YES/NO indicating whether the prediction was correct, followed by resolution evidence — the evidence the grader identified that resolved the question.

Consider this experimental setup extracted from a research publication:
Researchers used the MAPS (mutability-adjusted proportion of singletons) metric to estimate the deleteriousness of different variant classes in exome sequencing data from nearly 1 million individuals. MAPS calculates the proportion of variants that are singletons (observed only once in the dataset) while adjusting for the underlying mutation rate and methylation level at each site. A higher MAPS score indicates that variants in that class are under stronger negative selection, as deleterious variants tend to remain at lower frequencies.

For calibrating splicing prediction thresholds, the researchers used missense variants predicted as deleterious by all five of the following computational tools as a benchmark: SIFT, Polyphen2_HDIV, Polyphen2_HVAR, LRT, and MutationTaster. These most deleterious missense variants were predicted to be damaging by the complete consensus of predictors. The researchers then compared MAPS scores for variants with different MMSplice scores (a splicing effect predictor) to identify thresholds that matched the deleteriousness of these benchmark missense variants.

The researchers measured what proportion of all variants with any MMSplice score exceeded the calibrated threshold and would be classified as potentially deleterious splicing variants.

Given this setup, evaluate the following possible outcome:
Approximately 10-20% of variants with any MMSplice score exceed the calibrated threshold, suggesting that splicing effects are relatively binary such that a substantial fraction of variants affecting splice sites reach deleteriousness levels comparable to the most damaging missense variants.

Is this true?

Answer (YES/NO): NO